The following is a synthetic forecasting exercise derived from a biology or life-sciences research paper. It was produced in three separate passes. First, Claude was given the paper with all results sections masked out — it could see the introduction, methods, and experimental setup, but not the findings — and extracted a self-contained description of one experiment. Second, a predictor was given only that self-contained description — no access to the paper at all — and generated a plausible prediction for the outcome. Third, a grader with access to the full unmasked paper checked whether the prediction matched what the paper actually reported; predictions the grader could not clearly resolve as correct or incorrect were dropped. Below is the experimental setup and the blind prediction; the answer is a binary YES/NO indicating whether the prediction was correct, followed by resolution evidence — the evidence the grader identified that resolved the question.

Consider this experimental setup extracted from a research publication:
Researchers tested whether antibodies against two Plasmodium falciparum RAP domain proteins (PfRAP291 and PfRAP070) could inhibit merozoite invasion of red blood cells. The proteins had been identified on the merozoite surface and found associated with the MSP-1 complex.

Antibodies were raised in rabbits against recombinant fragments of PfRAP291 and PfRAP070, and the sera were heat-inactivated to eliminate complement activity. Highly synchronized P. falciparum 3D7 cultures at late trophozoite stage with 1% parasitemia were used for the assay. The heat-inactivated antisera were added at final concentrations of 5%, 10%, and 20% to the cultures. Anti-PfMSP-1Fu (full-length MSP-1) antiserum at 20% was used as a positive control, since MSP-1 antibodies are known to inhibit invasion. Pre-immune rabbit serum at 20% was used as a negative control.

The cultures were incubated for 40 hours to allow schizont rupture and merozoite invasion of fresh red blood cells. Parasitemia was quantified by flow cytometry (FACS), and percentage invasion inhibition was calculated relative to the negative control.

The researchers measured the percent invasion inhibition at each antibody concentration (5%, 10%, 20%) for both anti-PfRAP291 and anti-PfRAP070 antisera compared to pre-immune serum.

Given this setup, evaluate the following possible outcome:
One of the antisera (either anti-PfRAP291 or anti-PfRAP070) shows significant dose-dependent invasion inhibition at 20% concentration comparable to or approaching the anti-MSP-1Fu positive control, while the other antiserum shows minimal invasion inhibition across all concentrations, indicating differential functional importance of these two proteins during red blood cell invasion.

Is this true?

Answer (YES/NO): NO